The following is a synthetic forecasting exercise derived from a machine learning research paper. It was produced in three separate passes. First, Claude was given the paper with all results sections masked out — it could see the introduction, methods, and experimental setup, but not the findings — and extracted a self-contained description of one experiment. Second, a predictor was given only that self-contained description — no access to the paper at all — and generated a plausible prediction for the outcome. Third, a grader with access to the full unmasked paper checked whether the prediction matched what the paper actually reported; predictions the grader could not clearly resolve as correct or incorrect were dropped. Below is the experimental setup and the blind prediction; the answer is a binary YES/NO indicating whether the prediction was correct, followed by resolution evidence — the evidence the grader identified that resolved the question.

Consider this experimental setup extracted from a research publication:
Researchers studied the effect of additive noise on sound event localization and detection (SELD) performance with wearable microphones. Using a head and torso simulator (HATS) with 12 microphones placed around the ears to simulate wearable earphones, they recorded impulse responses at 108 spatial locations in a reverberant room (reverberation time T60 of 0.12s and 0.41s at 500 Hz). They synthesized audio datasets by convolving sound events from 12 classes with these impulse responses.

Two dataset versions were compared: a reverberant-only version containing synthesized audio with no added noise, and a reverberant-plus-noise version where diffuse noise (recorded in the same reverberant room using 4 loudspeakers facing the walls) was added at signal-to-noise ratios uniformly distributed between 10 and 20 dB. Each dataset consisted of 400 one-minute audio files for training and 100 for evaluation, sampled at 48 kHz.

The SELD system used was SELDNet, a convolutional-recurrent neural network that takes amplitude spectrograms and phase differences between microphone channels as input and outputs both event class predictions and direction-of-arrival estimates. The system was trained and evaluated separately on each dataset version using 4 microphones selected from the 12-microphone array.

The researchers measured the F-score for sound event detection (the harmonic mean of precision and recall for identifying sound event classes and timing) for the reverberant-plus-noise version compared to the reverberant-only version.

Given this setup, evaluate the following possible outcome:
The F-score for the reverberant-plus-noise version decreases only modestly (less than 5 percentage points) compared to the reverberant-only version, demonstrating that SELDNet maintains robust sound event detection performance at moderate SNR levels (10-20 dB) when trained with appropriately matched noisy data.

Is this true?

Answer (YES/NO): YES